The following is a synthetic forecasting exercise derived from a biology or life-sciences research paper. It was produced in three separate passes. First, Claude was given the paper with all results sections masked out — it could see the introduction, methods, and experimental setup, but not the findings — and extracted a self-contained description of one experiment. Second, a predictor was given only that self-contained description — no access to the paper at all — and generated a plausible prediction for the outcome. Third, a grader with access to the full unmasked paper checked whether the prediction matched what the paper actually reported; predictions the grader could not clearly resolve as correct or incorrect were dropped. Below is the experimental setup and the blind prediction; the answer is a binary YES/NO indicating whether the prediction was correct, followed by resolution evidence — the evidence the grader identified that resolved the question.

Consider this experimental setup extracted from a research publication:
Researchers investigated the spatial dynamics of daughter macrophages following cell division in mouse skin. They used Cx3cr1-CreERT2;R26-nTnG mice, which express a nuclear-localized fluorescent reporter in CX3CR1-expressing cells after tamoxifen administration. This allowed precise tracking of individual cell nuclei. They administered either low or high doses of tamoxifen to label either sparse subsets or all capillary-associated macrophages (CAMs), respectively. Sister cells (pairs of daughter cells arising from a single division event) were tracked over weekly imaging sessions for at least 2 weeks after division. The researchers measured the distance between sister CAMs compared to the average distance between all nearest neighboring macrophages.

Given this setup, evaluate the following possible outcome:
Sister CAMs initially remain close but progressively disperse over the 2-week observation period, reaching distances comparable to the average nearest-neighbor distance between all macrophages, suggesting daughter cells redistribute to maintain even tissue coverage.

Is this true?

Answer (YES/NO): NO